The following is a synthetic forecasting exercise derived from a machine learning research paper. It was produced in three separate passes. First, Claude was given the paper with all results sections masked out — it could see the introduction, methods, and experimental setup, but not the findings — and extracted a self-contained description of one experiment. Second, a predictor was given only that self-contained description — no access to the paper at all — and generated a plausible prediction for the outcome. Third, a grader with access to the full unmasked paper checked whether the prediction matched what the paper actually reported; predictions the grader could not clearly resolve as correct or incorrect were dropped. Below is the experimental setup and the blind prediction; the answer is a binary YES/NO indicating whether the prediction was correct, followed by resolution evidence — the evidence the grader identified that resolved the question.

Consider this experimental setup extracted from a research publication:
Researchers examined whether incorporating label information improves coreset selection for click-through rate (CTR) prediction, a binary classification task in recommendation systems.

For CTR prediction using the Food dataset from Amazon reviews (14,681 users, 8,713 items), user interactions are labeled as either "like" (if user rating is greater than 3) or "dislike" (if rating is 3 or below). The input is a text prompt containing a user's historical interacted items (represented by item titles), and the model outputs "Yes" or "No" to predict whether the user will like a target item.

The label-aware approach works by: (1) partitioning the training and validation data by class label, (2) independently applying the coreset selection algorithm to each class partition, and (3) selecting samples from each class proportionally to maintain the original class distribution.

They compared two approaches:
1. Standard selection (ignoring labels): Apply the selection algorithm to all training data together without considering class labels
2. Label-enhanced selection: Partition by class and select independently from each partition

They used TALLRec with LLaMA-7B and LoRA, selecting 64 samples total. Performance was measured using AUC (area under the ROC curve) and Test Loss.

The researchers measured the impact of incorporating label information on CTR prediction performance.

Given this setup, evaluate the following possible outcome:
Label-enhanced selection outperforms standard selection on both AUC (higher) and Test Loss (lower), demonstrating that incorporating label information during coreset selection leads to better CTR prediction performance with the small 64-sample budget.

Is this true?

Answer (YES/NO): YES